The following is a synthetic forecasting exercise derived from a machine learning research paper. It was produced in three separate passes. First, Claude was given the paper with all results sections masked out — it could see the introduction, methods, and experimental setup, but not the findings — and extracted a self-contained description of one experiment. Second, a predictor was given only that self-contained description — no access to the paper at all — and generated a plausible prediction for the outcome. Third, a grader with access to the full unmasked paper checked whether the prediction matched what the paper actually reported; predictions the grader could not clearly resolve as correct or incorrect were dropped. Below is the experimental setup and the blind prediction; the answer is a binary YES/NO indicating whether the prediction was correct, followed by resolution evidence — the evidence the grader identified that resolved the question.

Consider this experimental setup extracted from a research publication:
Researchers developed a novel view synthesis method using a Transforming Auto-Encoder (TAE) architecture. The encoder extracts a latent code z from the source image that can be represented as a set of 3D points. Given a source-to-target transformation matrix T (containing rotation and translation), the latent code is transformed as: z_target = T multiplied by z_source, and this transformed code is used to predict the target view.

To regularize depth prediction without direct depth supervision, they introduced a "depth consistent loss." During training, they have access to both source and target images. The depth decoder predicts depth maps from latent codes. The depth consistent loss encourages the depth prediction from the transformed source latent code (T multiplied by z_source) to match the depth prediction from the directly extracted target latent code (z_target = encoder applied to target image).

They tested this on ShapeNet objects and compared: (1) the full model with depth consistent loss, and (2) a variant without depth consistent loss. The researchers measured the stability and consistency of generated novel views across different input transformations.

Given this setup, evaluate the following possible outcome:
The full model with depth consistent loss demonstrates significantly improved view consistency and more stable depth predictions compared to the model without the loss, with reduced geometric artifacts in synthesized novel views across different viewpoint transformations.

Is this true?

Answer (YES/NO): YES